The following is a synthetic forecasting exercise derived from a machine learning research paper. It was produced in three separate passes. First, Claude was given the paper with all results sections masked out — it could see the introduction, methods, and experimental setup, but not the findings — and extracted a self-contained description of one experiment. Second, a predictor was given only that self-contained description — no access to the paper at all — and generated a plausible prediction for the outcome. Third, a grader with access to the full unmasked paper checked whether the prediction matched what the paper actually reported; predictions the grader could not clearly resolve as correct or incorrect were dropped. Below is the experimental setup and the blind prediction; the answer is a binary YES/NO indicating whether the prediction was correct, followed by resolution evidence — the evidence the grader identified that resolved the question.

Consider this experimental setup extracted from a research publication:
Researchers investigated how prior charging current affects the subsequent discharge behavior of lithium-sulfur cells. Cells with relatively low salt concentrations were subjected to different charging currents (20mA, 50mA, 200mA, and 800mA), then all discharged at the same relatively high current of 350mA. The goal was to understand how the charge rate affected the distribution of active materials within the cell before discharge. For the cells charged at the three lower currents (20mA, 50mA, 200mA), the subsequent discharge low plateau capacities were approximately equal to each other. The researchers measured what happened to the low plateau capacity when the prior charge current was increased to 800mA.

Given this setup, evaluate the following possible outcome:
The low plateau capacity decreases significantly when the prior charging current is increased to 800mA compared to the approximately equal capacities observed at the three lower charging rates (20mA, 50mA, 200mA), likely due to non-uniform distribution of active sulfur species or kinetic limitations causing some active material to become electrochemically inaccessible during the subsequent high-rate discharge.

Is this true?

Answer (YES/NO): YES